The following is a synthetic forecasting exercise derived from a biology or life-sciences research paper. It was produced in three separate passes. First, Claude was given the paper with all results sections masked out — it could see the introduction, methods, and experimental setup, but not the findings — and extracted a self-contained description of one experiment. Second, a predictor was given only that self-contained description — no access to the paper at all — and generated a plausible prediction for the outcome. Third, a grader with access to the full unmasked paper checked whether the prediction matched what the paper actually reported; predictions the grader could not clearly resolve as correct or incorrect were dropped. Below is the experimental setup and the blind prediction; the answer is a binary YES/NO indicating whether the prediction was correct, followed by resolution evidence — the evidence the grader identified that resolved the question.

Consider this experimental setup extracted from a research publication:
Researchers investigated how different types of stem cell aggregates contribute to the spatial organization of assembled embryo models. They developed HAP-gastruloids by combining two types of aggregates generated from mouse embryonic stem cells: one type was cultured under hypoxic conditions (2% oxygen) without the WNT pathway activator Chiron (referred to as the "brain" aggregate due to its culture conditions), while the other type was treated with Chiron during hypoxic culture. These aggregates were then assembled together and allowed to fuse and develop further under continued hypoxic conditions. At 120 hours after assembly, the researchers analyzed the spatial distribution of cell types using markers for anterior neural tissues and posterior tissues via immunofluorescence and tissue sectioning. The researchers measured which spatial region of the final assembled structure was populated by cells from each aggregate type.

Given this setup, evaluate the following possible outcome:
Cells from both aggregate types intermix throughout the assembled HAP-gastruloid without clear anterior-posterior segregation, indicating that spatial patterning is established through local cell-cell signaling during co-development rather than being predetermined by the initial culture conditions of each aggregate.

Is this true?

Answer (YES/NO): NO